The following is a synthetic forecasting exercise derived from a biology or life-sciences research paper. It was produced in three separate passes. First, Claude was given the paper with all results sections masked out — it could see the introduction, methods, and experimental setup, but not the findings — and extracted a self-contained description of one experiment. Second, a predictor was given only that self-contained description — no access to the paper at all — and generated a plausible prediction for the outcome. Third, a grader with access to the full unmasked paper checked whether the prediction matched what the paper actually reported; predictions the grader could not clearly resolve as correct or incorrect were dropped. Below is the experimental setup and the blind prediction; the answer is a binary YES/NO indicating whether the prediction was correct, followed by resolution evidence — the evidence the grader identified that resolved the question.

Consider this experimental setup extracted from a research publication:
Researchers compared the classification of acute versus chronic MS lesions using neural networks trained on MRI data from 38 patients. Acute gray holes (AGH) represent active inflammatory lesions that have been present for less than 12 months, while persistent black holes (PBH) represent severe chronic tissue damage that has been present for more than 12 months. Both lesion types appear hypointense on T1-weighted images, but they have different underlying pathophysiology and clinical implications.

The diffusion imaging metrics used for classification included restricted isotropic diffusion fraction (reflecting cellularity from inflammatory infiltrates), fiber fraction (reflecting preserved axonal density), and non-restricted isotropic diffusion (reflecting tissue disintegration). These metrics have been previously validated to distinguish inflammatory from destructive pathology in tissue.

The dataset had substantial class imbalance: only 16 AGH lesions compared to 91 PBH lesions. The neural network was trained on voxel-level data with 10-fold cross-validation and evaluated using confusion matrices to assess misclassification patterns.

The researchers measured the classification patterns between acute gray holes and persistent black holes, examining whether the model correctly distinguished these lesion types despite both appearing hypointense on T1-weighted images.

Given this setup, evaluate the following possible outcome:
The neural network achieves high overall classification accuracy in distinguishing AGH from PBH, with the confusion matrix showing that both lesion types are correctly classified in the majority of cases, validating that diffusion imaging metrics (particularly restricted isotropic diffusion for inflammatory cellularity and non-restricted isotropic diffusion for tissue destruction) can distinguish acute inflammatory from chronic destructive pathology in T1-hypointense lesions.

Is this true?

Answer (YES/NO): YES